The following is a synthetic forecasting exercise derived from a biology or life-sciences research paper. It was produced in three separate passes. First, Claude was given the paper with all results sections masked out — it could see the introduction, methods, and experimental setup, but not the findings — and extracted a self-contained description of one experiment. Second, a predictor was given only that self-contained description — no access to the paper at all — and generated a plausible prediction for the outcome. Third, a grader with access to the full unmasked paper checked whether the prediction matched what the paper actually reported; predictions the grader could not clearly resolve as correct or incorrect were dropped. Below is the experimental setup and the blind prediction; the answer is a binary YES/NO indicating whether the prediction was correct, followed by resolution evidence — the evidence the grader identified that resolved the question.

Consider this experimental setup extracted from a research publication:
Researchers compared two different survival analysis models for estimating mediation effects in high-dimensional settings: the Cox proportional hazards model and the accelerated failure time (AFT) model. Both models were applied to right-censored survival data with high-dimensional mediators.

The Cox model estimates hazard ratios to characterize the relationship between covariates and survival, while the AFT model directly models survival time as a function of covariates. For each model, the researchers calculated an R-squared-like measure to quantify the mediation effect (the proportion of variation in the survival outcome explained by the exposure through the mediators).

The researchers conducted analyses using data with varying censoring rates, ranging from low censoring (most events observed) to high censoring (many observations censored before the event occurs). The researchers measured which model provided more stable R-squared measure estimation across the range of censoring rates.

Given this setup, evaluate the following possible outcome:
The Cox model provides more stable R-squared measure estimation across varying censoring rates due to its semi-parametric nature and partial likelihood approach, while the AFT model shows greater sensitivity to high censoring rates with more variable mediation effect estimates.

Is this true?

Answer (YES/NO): NO